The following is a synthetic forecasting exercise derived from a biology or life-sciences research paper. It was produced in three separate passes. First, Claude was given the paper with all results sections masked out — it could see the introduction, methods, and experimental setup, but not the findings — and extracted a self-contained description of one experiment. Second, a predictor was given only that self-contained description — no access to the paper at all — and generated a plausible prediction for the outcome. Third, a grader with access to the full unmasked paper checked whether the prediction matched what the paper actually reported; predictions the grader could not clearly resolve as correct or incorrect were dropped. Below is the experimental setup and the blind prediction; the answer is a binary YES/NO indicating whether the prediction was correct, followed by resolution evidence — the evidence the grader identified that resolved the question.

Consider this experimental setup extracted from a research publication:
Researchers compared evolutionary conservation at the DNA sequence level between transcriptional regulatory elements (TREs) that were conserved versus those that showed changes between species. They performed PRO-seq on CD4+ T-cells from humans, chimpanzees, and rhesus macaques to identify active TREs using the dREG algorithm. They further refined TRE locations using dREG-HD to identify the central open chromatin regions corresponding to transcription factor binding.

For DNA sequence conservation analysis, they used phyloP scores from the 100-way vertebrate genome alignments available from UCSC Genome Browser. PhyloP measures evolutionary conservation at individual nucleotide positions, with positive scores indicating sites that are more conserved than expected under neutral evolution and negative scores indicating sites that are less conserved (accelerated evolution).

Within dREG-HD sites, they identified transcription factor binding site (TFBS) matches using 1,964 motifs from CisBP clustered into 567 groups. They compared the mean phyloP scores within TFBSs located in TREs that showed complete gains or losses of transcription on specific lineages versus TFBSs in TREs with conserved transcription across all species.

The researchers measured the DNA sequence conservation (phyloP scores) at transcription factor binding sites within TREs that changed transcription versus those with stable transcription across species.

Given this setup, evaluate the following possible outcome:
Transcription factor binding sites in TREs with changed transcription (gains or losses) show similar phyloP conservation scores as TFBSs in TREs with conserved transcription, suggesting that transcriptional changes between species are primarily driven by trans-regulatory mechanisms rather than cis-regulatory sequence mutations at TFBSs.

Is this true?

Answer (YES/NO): NO